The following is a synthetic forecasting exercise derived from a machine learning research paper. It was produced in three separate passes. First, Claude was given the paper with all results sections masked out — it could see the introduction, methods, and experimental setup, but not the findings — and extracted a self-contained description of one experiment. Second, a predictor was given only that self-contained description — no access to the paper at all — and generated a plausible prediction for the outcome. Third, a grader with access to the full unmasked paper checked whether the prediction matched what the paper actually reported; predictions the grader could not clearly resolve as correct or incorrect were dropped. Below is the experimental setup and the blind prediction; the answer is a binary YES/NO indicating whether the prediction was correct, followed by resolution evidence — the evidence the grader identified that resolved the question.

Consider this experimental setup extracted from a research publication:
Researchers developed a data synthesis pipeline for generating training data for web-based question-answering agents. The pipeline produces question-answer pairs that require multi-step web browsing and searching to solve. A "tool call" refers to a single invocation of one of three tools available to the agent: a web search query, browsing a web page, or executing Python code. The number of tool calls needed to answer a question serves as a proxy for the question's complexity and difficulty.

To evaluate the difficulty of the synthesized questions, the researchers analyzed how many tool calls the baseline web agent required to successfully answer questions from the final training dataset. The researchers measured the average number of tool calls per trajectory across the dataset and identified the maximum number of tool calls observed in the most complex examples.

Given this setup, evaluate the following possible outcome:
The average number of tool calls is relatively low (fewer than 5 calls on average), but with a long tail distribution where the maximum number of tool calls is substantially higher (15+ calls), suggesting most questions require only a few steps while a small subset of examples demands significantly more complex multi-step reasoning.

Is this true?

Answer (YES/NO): NO